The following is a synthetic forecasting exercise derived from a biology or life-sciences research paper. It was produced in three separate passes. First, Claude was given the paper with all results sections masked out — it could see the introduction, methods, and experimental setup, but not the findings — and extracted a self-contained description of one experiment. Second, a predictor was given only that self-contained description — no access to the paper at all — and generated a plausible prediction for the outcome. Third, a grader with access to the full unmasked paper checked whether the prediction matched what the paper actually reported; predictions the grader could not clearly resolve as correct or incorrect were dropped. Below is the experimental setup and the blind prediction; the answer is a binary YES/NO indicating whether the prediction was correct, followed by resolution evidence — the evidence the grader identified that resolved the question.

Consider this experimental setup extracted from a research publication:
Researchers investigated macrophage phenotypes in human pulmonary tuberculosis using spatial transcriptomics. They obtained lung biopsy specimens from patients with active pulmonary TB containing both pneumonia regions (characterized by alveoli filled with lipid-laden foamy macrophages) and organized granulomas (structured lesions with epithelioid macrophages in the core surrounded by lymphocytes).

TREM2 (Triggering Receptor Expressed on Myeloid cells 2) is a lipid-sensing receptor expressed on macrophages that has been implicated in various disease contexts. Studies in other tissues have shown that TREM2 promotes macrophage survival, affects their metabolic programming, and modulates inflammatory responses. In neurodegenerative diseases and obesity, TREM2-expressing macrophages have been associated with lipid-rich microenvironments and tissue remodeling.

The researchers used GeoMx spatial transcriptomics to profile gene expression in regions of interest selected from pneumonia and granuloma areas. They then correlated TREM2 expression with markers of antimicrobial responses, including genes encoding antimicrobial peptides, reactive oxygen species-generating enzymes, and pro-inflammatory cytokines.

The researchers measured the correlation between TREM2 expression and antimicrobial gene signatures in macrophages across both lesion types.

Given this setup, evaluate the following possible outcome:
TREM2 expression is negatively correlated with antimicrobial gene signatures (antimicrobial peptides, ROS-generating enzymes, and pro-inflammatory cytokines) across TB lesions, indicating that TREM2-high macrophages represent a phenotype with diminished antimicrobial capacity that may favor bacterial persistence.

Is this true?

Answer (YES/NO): YES